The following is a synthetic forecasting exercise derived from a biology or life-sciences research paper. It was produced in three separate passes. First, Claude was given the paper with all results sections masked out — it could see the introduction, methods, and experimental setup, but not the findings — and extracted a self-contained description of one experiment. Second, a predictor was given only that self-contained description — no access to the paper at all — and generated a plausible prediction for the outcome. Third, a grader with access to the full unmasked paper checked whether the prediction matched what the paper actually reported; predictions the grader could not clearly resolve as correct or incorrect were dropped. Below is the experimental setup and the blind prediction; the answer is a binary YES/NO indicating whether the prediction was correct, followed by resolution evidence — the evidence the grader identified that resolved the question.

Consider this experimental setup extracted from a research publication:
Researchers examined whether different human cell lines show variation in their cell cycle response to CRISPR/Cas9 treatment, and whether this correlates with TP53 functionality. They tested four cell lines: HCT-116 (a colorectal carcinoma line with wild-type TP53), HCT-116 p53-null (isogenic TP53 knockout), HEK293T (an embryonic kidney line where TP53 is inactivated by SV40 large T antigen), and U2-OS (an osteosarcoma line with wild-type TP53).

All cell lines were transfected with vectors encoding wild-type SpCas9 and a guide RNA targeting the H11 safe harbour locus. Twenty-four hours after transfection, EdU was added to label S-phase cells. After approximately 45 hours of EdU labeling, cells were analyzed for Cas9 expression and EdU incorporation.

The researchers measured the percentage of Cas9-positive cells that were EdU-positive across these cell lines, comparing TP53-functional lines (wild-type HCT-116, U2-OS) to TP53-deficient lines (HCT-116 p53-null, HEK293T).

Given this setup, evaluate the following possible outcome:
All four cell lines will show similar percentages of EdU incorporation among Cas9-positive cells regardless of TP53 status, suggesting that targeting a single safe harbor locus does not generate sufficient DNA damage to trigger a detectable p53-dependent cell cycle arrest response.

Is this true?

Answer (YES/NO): NO